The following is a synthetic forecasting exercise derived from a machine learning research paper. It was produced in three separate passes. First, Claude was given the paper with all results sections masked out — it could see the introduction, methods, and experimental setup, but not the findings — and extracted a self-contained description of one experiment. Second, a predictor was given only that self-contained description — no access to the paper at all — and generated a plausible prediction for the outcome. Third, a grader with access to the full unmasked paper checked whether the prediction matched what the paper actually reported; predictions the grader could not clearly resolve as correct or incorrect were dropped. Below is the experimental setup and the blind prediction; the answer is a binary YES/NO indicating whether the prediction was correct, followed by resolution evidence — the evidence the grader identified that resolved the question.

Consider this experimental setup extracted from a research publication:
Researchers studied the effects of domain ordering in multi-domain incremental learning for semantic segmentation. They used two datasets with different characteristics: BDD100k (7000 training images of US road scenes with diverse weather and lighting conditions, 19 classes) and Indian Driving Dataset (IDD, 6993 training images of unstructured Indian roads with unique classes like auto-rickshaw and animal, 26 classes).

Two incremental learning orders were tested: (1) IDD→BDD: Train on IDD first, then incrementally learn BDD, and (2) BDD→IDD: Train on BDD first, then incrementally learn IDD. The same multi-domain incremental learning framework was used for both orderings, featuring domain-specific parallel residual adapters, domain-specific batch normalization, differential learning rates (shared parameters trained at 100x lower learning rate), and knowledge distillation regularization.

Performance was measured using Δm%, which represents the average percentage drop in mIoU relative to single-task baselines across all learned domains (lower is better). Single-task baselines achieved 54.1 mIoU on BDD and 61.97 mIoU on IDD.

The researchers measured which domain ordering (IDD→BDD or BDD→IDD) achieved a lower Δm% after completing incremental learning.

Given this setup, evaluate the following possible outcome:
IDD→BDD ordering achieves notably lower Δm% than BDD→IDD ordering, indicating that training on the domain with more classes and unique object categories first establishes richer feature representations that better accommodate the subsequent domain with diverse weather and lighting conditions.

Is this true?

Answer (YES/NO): YES